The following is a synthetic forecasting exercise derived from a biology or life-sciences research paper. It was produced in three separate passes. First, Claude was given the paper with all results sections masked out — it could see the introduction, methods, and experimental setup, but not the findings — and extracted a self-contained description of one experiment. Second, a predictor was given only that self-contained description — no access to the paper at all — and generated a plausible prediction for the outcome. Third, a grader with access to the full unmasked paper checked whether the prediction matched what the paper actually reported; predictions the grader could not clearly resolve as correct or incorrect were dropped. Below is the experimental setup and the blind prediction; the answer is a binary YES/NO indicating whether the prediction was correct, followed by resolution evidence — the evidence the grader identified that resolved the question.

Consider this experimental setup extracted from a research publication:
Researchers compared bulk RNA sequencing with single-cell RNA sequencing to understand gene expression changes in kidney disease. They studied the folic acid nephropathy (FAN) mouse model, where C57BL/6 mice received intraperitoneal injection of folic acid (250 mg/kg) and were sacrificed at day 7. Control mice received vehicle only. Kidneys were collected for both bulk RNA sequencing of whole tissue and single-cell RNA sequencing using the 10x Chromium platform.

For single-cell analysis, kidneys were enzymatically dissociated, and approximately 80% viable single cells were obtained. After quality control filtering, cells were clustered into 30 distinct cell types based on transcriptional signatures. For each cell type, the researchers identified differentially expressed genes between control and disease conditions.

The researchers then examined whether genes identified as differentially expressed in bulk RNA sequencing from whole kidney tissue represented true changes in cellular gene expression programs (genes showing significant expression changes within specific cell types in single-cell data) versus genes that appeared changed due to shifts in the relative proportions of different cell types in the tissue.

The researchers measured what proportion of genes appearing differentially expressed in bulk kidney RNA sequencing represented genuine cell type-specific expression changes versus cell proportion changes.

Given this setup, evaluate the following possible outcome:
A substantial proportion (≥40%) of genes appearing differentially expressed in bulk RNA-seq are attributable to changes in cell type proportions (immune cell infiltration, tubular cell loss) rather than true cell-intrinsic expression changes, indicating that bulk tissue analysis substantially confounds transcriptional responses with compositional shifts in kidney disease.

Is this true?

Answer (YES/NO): YES